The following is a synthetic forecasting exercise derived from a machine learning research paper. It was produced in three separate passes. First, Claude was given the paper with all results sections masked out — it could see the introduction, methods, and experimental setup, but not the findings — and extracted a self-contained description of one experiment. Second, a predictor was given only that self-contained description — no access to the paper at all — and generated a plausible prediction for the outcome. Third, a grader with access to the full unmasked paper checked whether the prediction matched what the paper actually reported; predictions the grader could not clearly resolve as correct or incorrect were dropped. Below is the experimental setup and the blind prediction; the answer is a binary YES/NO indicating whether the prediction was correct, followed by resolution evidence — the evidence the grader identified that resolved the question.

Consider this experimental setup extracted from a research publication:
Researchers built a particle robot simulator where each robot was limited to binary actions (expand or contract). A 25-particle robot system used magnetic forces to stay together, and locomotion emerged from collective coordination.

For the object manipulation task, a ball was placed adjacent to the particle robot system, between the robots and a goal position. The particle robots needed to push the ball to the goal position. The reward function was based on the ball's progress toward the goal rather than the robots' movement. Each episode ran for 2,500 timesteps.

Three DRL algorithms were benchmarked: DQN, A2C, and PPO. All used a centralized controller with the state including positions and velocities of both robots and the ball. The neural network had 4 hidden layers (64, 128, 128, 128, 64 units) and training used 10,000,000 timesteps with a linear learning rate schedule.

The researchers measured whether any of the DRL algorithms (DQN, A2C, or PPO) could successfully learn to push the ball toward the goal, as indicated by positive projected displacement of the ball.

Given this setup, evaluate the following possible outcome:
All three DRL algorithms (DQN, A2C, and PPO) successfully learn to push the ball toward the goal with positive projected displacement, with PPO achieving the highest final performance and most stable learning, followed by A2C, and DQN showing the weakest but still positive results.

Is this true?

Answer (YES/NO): NO